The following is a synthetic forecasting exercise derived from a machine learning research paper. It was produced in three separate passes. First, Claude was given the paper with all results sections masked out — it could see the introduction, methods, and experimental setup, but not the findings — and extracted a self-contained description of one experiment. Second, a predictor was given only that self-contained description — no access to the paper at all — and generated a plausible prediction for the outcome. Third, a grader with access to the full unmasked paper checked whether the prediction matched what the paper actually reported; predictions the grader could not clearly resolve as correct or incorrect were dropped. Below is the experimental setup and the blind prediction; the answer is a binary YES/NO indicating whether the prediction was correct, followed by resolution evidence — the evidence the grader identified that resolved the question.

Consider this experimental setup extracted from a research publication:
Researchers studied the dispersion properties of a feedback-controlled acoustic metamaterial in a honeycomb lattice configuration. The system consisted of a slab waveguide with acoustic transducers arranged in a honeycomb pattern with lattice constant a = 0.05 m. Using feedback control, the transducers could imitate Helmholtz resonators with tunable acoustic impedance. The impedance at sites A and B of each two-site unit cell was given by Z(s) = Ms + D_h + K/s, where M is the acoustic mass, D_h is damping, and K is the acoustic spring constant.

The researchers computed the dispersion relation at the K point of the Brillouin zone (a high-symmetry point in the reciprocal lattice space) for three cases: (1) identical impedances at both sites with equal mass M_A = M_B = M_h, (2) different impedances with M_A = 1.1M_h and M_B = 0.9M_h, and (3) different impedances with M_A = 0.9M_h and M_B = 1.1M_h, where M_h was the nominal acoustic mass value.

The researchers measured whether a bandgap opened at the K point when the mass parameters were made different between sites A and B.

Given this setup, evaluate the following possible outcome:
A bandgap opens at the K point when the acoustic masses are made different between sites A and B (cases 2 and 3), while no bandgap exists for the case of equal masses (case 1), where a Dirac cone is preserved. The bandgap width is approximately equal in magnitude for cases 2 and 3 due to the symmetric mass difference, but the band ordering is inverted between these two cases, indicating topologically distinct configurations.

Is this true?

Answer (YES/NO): YES